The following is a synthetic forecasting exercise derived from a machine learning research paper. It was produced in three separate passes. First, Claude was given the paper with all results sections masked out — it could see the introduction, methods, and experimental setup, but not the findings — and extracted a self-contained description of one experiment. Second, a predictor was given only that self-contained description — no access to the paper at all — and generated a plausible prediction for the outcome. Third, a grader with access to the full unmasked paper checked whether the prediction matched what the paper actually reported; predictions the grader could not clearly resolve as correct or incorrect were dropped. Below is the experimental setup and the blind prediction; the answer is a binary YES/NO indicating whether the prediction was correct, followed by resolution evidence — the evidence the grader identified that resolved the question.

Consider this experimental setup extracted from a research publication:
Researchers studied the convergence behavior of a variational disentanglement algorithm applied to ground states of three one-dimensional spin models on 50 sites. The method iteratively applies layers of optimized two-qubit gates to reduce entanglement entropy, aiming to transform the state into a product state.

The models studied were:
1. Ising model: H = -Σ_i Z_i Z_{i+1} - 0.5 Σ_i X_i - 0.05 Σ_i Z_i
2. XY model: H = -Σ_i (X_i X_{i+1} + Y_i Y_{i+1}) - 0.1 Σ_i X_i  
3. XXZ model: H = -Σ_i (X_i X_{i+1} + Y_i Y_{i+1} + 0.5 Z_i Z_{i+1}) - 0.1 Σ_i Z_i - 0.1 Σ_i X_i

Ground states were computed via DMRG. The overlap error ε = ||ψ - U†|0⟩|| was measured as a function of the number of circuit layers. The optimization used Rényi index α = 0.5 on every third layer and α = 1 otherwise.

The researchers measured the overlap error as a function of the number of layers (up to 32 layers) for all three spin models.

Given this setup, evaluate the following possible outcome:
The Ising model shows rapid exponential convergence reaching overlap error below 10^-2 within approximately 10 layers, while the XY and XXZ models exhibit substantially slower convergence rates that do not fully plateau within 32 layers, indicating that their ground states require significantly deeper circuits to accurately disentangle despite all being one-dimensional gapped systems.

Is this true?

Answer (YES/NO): NO